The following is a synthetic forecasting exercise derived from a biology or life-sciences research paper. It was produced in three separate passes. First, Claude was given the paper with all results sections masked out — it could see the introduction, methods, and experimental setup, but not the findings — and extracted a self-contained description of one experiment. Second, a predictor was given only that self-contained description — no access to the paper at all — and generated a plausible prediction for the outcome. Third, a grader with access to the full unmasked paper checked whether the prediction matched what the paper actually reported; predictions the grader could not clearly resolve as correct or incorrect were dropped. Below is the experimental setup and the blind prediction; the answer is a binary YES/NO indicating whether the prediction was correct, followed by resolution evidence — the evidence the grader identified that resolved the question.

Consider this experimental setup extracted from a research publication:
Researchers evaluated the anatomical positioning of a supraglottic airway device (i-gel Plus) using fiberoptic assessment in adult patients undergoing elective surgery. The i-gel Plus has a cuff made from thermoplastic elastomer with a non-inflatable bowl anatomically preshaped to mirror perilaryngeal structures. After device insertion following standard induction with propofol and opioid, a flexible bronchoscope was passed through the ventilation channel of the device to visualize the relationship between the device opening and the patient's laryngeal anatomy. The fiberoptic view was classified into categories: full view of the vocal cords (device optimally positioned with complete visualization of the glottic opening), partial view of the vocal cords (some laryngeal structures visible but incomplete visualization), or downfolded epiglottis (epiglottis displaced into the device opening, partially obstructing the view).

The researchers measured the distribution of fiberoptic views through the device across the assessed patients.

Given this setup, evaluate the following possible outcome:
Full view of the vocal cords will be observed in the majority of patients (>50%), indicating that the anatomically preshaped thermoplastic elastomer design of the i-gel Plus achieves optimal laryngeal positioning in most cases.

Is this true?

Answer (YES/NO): YES